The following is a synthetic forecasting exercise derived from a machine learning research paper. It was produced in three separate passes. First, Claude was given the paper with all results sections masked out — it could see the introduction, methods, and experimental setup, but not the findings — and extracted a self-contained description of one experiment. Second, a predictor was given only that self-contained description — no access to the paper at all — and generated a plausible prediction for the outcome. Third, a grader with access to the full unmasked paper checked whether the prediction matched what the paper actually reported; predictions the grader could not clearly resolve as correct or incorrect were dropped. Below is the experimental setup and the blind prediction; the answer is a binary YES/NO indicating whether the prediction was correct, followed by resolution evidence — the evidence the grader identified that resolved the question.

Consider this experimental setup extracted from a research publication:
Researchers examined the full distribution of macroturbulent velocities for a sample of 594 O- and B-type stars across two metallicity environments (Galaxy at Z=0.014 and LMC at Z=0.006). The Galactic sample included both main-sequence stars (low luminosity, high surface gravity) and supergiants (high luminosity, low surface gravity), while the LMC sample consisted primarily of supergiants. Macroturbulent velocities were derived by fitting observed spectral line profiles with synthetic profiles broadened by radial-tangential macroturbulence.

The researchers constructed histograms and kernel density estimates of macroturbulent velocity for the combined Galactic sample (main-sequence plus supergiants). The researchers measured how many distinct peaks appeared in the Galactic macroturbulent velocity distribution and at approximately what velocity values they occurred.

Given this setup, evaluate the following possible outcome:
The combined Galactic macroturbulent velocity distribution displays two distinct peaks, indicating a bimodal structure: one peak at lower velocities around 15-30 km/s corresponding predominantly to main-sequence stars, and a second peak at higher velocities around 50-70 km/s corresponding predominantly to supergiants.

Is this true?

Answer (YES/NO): YES